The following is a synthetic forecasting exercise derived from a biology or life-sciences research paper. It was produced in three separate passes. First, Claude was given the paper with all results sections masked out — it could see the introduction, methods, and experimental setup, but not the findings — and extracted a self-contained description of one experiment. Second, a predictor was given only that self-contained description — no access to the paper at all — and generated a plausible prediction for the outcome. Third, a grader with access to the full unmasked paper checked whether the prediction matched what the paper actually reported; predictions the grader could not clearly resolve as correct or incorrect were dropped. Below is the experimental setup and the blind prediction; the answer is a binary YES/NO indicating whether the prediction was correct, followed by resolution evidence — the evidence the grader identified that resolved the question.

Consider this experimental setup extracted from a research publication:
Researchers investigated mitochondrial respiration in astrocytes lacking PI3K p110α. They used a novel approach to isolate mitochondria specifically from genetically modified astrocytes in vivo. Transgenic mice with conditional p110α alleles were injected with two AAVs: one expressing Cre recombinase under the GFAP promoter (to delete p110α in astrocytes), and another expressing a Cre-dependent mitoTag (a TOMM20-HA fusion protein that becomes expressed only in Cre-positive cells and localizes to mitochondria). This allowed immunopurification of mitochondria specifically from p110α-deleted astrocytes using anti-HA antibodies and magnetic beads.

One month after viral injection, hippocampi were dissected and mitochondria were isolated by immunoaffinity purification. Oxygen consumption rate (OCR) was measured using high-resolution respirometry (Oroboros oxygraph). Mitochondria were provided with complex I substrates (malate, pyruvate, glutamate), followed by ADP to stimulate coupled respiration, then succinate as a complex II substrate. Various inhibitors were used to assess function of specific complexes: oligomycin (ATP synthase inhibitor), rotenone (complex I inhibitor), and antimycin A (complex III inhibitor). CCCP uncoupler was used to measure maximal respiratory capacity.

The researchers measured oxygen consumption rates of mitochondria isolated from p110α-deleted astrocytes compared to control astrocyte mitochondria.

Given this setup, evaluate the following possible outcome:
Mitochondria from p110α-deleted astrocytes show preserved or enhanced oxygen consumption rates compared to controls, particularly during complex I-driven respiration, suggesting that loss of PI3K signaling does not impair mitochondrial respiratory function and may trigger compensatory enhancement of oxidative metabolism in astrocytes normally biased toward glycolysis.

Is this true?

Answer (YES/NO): NO